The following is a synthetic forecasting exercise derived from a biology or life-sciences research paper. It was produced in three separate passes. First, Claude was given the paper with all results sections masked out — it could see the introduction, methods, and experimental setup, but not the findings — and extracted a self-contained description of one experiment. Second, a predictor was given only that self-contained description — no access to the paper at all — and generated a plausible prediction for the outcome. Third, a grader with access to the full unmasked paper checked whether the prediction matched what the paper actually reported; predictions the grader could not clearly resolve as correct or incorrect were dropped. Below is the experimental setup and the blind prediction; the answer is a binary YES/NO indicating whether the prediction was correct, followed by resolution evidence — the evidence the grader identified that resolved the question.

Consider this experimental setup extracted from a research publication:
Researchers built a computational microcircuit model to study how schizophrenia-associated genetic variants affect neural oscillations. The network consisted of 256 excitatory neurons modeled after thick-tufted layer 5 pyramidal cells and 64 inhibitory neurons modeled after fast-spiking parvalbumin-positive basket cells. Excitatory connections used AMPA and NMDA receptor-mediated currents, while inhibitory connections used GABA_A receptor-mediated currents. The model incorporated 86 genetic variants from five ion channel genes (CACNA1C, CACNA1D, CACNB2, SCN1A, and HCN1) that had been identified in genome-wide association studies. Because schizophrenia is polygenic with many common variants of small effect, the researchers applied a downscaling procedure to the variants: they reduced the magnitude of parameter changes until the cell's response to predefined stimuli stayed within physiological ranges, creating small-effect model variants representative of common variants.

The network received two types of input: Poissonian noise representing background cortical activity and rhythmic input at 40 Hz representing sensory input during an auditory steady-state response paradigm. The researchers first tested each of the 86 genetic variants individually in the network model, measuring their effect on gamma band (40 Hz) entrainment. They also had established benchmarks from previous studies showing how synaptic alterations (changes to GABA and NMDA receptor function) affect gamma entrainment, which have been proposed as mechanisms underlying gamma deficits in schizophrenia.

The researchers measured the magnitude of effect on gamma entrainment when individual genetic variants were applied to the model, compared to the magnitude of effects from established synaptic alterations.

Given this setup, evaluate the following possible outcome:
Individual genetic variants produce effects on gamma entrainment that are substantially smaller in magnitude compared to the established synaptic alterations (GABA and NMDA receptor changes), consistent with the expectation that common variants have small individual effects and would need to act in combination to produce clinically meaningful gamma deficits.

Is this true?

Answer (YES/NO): YES